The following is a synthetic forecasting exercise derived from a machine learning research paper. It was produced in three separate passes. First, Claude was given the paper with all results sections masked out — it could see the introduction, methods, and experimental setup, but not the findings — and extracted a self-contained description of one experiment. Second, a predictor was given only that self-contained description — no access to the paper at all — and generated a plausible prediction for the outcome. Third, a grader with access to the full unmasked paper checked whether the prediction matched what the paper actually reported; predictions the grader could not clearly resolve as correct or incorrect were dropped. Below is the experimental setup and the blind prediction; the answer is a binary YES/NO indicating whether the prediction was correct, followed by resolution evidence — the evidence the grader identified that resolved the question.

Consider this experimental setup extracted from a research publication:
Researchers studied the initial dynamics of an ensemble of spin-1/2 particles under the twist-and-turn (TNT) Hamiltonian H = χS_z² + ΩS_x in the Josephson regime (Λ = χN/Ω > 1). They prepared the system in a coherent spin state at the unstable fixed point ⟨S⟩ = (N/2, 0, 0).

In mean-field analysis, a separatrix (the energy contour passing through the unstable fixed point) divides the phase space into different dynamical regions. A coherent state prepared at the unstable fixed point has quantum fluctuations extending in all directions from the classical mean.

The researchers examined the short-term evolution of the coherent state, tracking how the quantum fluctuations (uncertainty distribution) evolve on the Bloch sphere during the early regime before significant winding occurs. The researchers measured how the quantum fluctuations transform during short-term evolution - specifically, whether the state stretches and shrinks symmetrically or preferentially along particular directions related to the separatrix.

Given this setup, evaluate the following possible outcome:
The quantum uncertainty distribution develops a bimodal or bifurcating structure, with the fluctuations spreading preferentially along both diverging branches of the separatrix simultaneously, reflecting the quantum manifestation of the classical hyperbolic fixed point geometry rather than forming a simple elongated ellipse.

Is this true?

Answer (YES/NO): NO